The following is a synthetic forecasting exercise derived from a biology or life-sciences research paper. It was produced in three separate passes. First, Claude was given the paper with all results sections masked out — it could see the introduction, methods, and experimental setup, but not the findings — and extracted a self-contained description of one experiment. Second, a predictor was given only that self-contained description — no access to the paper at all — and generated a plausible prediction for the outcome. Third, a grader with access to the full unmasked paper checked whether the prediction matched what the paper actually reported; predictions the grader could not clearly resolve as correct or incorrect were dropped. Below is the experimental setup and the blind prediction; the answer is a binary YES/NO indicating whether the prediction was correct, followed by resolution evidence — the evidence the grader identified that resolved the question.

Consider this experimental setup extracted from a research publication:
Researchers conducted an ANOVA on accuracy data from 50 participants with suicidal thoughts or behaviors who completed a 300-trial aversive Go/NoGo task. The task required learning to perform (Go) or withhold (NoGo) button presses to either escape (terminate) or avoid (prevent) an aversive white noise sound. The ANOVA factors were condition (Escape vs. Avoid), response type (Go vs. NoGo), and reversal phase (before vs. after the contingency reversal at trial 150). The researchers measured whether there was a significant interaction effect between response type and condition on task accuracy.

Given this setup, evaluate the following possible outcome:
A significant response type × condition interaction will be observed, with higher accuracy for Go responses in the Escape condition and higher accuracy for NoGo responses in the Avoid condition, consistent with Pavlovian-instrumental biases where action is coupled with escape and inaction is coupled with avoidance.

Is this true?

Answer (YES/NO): NO